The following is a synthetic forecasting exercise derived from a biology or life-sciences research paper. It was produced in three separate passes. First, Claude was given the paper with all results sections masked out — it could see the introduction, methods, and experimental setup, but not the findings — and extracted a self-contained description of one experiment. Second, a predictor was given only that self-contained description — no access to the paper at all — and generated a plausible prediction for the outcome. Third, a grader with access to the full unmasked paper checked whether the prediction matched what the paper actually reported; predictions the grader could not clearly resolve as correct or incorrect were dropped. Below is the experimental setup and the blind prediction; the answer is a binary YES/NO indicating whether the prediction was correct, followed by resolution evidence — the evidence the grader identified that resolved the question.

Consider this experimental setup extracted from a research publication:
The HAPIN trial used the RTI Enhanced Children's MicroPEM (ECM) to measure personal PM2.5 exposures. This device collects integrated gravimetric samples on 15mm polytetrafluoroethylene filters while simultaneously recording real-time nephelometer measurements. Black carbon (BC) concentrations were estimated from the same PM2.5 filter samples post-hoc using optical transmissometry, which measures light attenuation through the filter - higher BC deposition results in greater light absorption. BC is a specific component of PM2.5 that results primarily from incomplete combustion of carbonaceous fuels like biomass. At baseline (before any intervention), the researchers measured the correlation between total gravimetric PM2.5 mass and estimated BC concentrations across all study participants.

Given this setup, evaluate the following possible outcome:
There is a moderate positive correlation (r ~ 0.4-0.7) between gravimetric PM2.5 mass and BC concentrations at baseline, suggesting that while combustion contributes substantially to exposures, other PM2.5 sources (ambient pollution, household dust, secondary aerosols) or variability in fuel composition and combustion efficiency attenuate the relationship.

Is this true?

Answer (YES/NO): NO